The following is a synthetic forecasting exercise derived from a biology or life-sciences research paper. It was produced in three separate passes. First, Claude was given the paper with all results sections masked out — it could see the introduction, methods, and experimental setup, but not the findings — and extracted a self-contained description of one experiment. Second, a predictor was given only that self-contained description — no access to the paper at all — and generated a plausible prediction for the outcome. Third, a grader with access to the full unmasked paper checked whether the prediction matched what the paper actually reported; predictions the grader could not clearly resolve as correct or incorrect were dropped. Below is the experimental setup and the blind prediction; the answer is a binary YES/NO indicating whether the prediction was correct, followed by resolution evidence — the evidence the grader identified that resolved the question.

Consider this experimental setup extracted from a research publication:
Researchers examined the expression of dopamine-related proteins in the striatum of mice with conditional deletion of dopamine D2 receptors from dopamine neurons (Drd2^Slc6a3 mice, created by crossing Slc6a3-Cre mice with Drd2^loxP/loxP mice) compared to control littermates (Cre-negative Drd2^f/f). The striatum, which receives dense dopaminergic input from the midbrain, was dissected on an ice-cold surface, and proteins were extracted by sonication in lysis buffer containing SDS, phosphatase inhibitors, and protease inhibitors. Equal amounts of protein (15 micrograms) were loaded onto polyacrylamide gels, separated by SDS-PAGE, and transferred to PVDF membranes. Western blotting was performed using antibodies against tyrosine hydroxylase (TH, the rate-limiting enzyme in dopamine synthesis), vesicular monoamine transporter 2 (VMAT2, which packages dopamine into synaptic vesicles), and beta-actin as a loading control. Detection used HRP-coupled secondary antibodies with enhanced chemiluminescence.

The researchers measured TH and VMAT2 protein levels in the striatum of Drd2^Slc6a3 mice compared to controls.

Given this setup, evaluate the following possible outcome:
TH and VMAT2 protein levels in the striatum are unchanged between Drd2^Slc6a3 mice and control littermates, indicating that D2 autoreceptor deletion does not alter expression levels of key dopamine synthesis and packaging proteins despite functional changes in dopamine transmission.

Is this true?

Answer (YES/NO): YES